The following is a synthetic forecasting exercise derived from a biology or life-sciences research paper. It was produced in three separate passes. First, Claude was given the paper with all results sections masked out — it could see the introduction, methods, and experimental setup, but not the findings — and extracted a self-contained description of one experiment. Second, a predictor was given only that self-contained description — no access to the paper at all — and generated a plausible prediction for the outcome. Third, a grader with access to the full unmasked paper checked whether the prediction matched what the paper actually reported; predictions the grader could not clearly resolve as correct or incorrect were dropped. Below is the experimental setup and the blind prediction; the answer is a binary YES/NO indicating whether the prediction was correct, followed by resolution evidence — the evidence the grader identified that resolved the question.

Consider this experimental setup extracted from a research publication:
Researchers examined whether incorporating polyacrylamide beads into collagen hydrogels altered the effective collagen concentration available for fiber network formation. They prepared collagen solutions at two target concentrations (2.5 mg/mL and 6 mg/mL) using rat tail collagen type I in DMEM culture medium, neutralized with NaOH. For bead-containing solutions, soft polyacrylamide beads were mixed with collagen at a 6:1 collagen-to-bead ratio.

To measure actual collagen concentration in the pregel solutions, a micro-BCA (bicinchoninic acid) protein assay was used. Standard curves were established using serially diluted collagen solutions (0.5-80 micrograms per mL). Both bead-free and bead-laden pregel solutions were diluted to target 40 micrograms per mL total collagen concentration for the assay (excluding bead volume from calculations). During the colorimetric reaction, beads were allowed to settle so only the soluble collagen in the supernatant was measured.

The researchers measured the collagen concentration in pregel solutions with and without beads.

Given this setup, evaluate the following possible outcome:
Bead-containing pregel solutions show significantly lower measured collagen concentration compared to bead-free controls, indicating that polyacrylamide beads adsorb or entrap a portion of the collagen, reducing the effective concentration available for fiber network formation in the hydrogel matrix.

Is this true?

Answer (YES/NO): NO